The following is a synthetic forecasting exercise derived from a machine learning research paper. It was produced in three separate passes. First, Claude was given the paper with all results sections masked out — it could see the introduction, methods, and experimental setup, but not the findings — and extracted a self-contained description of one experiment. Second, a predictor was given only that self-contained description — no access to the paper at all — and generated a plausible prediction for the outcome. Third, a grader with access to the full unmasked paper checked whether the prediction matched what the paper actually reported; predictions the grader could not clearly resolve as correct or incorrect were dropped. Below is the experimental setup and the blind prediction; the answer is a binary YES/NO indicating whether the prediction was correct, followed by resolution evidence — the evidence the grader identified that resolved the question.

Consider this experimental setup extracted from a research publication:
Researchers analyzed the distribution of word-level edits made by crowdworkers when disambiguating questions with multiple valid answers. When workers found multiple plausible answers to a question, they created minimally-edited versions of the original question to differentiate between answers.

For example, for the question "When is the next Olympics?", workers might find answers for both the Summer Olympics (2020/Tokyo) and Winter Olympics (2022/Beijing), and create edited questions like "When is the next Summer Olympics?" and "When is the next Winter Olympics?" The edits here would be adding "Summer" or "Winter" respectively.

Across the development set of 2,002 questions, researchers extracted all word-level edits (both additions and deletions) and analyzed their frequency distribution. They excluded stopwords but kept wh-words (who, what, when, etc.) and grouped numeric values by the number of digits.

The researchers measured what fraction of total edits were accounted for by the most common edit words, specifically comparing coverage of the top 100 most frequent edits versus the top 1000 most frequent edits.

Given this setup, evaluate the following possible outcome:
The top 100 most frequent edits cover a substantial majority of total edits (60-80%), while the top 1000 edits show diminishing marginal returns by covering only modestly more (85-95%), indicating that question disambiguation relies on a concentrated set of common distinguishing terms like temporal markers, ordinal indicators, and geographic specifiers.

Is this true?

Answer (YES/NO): NO